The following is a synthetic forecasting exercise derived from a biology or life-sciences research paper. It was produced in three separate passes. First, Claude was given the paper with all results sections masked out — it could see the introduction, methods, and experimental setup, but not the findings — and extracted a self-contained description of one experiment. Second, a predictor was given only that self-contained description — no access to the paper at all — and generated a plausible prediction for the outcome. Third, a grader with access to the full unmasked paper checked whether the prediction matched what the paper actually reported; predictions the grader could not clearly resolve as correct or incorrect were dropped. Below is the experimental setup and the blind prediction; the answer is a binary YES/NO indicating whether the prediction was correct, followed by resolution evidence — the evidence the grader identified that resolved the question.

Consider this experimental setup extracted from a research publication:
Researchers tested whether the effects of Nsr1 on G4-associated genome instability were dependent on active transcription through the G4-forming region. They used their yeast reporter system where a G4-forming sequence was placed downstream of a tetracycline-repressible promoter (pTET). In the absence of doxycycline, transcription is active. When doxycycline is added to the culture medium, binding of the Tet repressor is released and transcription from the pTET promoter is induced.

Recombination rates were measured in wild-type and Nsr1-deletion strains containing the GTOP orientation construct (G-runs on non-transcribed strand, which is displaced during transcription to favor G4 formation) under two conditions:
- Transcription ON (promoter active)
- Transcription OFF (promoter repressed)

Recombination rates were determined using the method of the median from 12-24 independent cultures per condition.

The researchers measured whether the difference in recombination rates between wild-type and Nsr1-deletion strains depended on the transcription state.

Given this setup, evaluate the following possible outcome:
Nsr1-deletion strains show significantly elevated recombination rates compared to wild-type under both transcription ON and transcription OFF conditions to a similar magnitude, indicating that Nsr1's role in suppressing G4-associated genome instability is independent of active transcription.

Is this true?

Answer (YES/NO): NO